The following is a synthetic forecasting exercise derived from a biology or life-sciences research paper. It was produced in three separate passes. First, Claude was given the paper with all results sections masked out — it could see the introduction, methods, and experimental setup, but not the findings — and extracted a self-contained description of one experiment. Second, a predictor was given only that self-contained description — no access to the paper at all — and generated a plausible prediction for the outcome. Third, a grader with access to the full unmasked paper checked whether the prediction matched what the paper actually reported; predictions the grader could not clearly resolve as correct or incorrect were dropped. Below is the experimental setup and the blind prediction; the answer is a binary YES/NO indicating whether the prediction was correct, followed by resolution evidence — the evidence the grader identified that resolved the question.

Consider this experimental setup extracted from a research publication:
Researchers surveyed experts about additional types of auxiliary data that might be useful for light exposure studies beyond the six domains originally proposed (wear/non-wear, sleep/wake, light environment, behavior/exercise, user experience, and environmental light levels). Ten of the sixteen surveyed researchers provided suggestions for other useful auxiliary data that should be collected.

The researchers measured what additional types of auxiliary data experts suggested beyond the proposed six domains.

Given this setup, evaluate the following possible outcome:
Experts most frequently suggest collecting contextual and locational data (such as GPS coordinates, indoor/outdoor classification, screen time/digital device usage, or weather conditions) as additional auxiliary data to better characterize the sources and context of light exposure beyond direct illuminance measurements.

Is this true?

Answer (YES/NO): NO